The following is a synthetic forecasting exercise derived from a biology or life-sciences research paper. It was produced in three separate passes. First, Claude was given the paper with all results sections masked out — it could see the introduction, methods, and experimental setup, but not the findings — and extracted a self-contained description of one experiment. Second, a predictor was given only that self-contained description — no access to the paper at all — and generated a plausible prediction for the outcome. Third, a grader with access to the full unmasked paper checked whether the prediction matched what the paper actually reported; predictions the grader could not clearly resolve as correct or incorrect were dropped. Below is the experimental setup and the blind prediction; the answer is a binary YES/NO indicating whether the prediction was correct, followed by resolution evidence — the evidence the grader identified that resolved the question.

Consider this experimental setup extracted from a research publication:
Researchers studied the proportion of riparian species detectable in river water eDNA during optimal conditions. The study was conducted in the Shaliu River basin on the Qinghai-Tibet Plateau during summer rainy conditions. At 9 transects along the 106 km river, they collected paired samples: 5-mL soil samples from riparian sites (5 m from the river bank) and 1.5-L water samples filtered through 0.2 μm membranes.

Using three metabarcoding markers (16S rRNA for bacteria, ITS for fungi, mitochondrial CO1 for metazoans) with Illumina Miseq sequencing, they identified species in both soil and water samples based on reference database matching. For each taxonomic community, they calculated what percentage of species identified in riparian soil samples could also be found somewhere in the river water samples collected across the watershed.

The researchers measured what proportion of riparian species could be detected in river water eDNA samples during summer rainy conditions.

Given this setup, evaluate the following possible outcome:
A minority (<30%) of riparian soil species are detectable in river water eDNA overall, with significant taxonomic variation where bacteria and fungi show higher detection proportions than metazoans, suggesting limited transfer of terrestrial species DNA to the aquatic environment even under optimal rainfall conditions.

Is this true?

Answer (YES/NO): NO